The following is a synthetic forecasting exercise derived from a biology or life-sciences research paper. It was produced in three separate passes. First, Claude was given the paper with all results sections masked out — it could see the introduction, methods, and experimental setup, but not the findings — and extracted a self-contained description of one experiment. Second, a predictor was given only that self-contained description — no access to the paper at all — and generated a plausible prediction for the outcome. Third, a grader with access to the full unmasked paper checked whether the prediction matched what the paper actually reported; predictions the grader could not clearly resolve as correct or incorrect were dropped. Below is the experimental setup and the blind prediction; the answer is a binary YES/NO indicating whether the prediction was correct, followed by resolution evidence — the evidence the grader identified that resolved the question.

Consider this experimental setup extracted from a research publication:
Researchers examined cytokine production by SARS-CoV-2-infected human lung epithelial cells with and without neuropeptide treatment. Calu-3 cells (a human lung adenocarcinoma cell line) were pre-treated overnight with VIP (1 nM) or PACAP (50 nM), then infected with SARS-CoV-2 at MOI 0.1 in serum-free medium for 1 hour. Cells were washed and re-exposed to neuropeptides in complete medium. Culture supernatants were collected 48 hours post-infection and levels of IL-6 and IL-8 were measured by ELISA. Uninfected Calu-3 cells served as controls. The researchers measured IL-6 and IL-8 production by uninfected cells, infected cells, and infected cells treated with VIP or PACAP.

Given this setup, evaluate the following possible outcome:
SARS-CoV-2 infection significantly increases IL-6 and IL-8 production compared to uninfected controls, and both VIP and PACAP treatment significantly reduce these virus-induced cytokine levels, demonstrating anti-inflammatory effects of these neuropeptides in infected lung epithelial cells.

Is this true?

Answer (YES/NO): YES